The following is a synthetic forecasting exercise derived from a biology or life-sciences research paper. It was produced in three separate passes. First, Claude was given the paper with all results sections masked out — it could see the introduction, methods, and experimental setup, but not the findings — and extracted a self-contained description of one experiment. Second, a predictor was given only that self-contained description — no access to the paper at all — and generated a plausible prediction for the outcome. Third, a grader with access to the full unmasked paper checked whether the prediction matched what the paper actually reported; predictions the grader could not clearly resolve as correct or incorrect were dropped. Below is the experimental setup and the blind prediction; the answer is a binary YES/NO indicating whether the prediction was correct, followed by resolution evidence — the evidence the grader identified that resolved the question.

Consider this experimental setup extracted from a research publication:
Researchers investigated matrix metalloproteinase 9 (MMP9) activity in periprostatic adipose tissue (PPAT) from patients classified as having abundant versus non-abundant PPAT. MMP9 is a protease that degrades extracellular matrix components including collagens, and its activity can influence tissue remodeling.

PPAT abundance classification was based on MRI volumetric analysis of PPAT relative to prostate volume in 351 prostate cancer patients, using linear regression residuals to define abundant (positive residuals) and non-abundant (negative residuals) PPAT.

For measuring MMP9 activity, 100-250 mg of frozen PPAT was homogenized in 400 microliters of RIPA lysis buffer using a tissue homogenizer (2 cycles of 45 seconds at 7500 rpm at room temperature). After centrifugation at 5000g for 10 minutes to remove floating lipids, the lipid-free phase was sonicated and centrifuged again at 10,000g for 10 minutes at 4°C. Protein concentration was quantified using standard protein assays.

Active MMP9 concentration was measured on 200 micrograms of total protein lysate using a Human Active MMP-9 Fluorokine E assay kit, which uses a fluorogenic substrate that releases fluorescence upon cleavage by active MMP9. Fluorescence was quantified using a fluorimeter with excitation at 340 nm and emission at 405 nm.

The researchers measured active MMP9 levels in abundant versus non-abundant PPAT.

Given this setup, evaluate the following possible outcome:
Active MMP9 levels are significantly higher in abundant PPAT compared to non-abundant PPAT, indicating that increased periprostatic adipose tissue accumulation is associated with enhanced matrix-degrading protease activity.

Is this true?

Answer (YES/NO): YES